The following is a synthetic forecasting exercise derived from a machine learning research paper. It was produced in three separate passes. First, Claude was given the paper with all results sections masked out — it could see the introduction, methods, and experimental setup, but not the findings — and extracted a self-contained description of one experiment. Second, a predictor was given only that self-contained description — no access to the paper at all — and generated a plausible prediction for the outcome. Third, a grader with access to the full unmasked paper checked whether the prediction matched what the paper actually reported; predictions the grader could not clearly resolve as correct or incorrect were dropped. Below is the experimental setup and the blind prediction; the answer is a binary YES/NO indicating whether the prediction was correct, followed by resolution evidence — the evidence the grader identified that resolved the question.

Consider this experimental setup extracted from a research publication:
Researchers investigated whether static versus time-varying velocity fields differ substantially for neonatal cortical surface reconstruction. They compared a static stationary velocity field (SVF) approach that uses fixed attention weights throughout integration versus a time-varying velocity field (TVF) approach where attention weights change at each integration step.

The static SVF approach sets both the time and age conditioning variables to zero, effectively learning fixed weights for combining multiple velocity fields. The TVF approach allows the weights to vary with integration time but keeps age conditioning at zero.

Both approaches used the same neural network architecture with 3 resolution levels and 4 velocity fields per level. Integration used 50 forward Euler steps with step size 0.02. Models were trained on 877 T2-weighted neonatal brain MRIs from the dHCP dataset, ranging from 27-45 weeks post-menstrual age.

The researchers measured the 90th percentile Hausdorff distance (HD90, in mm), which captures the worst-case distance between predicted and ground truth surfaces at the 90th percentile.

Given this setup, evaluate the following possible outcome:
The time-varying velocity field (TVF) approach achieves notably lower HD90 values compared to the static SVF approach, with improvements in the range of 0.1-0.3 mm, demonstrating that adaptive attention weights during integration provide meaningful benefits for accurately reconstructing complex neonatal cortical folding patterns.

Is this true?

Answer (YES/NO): NO